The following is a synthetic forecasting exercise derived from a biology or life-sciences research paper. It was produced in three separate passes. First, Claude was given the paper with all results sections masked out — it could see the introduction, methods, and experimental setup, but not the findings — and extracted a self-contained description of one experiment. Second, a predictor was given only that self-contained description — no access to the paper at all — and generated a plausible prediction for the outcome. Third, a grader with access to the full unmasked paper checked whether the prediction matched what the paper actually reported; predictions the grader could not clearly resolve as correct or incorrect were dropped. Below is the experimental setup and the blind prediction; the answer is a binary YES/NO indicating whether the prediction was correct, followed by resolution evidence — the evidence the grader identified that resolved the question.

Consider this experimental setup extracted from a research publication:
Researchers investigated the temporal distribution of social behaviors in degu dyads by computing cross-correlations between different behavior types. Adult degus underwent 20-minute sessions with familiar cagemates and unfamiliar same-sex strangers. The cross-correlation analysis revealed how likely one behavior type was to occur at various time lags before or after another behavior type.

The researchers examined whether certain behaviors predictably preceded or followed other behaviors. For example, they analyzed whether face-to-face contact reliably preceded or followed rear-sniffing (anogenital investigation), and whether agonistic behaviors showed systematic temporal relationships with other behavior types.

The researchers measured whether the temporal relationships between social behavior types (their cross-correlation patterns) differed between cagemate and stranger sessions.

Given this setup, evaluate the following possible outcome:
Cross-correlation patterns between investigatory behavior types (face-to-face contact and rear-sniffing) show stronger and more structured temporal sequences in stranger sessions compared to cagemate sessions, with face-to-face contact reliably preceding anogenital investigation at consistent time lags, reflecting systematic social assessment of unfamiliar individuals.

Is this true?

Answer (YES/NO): NO